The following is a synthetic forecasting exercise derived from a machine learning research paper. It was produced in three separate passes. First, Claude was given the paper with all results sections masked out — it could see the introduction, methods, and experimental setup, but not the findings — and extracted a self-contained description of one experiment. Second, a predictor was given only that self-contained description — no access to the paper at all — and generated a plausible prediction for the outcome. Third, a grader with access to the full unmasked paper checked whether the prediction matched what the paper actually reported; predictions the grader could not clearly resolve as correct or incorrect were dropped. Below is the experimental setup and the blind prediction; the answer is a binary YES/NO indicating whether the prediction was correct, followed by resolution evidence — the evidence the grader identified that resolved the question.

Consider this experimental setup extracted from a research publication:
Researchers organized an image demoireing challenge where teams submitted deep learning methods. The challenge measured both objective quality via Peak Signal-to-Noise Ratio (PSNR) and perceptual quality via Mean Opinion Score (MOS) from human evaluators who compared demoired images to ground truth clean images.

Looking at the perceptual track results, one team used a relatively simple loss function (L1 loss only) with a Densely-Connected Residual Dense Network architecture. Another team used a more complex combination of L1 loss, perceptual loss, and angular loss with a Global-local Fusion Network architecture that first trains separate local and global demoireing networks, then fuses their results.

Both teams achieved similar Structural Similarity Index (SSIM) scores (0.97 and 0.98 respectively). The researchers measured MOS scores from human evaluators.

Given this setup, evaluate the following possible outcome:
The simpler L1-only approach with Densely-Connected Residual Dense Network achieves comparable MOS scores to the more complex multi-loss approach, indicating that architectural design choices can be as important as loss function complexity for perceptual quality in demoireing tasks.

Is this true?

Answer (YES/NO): YES